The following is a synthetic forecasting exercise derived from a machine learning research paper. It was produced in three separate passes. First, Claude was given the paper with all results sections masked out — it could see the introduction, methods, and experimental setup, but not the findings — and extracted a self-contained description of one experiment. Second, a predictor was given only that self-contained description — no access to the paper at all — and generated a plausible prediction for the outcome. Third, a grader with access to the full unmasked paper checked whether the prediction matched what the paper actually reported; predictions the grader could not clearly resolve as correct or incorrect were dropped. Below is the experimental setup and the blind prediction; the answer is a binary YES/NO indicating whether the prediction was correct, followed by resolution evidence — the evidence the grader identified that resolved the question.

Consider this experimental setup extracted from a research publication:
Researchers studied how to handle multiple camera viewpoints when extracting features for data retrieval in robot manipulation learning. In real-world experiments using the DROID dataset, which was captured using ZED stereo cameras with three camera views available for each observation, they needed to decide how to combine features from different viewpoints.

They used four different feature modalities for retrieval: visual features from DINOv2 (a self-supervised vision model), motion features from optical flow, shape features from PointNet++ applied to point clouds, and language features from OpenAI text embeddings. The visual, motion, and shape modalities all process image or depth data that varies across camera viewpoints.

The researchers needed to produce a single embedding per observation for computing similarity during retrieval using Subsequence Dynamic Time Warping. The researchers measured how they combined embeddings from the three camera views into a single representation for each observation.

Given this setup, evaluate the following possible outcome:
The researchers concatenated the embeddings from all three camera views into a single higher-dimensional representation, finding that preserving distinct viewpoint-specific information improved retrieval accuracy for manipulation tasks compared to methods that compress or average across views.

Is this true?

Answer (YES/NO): NO